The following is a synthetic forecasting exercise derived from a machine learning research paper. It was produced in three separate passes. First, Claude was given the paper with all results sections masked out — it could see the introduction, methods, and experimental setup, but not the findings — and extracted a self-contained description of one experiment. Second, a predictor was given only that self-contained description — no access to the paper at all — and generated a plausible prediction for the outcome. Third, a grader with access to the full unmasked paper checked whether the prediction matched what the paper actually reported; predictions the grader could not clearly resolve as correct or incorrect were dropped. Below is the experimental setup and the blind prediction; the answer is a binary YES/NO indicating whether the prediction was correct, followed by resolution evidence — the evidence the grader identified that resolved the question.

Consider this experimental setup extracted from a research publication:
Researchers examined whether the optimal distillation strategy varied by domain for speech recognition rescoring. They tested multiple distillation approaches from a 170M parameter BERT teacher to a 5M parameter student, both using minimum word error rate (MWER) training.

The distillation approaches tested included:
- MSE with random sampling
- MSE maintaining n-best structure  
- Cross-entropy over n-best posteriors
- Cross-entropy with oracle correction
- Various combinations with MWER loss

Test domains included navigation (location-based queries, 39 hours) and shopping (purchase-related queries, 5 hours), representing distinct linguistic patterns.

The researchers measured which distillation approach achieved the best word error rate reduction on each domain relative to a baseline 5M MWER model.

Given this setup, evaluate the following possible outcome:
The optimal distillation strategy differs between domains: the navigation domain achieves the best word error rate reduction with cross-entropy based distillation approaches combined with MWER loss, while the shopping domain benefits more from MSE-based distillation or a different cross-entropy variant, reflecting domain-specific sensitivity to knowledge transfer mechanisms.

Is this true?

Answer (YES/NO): NO